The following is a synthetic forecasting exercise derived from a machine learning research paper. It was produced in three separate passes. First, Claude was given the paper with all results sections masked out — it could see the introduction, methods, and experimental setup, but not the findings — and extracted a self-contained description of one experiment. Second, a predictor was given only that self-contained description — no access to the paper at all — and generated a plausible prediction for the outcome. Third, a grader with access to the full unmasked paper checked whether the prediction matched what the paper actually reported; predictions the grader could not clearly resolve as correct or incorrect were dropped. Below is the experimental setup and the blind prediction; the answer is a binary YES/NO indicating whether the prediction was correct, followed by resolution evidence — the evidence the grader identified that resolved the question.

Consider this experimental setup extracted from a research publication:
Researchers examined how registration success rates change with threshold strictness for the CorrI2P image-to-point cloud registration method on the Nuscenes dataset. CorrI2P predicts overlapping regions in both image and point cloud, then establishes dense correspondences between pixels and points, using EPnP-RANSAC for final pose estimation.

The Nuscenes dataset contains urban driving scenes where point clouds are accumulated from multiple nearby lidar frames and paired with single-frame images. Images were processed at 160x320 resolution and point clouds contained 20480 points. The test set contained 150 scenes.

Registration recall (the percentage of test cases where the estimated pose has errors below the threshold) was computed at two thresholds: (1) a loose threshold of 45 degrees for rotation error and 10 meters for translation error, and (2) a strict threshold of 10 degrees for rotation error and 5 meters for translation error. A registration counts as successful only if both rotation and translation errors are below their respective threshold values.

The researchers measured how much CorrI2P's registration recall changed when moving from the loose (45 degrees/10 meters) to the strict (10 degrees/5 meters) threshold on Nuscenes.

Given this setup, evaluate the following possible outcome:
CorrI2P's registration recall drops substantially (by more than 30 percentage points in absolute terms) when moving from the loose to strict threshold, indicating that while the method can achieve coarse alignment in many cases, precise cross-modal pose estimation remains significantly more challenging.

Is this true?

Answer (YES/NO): NO